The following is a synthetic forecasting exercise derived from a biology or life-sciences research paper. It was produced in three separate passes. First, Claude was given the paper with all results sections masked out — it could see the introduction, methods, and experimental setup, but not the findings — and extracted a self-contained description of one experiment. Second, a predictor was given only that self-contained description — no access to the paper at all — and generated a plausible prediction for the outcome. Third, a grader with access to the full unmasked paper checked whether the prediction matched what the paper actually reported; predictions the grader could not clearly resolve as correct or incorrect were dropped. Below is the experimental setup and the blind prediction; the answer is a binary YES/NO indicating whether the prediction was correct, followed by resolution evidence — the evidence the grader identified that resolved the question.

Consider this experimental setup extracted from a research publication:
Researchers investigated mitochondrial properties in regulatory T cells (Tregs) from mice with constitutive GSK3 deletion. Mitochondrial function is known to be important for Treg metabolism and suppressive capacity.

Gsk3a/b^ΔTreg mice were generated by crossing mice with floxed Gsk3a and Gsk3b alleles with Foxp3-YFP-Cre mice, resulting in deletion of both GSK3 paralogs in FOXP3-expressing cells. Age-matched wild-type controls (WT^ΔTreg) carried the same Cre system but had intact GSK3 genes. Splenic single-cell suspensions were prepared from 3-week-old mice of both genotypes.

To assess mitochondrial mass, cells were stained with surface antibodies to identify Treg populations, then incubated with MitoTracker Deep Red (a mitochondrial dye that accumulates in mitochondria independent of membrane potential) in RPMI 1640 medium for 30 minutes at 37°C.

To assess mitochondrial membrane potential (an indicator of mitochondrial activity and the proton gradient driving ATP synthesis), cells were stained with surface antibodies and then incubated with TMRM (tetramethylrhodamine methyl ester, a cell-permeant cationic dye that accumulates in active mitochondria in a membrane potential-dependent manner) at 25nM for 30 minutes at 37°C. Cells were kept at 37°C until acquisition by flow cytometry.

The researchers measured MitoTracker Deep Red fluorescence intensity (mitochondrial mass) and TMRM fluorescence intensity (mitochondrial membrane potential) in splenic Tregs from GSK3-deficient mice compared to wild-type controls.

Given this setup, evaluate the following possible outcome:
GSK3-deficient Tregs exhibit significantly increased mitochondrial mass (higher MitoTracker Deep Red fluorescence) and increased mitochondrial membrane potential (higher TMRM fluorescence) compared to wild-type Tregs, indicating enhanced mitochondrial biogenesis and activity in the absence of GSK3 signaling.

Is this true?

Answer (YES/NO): YES